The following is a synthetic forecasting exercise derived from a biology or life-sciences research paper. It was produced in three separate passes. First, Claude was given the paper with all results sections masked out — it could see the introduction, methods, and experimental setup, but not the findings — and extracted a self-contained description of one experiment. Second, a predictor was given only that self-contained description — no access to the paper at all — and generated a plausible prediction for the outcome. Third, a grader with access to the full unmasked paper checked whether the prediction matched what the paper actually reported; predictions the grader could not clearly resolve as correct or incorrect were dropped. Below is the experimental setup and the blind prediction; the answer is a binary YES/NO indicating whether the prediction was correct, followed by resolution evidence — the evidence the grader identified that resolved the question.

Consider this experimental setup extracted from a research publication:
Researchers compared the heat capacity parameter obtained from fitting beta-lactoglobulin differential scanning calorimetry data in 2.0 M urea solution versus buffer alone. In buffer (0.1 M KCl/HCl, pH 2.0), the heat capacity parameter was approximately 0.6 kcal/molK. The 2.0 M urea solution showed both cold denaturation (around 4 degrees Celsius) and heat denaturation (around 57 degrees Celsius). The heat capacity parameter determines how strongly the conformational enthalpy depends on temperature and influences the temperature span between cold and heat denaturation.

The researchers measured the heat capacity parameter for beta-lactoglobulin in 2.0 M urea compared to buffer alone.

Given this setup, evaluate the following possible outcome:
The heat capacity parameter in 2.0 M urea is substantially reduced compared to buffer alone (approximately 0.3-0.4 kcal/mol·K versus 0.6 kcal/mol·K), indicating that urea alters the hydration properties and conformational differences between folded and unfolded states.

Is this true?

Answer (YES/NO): NO